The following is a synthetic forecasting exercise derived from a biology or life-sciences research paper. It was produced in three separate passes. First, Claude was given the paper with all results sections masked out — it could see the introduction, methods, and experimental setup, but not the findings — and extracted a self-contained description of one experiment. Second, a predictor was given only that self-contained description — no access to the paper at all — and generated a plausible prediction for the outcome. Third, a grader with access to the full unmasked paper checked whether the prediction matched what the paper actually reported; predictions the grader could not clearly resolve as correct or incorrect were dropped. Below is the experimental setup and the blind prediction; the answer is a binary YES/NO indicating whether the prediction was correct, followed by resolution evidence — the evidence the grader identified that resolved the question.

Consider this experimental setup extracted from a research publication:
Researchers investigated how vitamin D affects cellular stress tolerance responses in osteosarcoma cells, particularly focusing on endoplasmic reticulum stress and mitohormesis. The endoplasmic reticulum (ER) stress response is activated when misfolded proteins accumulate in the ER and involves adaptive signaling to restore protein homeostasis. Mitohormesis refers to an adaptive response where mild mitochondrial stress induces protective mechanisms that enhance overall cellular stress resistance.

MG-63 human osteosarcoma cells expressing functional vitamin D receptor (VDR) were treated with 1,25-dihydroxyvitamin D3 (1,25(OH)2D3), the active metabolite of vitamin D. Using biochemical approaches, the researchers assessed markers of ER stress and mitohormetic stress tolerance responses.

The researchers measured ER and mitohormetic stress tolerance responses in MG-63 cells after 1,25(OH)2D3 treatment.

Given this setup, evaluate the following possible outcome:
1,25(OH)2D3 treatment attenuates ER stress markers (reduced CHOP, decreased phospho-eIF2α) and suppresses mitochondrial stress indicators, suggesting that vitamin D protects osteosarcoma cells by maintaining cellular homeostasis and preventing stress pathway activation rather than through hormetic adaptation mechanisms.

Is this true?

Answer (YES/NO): NO